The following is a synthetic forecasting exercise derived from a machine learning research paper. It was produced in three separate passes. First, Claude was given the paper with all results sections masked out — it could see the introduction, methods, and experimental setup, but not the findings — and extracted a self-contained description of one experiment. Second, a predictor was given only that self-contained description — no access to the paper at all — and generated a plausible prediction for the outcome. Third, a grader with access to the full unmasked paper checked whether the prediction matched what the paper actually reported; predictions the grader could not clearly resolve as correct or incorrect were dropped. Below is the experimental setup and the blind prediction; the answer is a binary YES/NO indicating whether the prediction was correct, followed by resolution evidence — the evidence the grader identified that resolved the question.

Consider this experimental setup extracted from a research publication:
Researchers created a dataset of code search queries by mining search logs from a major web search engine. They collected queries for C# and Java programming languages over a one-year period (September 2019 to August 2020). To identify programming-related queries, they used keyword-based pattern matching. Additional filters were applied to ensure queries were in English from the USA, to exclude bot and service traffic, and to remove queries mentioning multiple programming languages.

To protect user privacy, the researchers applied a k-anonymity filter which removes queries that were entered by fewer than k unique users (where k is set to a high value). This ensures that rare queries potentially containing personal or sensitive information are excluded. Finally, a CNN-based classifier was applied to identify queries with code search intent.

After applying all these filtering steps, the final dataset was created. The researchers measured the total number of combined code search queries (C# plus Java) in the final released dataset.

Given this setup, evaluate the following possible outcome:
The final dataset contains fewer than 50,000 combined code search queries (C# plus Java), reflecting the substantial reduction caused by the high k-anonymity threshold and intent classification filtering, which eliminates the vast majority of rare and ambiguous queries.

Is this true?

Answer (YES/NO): YES